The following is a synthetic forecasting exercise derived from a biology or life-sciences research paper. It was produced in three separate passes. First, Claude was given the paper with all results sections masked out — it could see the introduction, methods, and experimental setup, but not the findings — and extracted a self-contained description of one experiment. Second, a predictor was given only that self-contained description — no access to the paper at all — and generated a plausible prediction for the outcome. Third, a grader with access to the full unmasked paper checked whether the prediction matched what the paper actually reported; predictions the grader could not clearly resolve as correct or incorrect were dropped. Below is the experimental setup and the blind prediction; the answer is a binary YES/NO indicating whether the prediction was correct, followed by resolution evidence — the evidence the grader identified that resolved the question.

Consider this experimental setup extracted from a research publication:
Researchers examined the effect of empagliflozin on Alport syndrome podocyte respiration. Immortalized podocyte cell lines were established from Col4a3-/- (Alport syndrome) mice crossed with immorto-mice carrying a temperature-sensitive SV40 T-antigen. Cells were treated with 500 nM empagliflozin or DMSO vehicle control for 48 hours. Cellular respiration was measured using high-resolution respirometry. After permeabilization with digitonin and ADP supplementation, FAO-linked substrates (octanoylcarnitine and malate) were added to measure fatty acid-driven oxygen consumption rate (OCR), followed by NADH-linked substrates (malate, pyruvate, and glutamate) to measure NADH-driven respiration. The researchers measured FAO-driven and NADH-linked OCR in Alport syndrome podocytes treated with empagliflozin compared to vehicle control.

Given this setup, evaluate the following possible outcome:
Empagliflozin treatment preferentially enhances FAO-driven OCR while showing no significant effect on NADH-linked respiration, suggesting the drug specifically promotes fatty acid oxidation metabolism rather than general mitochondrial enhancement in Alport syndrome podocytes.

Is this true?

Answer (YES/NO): NO